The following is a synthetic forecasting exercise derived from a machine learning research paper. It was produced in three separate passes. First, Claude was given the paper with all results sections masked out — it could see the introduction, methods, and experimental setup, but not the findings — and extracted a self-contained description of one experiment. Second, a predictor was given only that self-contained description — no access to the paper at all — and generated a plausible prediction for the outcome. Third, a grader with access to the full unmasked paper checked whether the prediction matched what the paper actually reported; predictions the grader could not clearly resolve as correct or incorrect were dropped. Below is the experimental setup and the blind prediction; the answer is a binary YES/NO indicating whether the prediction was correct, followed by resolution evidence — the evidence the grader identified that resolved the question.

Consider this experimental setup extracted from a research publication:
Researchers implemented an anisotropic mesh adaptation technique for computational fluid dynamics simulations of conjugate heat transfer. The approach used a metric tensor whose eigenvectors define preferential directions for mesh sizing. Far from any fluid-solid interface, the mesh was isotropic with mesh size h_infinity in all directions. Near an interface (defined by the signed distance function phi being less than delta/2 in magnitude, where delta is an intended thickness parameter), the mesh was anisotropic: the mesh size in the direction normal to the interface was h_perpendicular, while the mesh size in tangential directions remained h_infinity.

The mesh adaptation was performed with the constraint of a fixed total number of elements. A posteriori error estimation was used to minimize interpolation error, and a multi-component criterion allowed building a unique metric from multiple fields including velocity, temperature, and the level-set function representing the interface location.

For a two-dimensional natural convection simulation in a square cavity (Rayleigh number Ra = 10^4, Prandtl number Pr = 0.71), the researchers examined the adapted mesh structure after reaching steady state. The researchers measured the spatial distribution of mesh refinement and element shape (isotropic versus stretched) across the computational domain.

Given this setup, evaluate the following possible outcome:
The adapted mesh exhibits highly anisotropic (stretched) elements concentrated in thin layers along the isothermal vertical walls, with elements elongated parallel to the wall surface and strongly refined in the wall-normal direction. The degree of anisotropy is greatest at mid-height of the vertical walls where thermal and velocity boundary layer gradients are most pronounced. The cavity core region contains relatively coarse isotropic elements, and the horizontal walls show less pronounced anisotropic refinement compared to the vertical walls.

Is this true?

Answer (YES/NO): NO